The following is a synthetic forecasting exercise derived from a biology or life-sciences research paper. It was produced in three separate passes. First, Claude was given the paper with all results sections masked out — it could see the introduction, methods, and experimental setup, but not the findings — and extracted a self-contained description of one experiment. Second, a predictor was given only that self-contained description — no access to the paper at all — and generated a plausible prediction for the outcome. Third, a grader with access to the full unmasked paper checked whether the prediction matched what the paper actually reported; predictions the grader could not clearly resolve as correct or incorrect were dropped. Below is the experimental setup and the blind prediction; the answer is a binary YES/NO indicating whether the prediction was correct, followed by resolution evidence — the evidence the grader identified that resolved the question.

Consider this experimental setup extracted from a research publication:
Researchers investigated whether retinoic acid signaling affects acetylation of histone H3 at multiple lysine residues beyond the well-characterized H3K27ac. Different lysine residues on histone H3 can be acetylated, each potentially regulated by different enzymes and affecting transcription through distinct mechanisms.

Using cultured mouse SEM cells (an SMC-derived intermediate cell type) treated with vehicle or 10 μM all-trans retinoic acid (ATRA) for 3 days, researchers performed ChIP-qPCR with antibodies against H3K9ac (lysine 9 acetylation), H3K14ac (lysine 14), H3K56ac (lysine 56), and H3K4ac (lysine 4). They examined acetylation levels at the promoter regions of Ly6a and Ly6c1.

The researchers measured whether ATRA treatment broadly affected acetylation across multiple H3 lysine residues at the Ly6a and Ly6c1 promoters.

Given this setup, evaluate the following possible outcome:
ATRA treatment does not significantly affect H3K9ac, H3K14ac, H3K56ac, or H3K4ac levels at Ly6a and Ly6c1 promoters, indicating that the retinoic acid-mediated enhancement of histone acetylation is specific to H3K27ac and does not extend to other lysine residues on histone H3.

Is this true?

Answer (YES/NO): NO